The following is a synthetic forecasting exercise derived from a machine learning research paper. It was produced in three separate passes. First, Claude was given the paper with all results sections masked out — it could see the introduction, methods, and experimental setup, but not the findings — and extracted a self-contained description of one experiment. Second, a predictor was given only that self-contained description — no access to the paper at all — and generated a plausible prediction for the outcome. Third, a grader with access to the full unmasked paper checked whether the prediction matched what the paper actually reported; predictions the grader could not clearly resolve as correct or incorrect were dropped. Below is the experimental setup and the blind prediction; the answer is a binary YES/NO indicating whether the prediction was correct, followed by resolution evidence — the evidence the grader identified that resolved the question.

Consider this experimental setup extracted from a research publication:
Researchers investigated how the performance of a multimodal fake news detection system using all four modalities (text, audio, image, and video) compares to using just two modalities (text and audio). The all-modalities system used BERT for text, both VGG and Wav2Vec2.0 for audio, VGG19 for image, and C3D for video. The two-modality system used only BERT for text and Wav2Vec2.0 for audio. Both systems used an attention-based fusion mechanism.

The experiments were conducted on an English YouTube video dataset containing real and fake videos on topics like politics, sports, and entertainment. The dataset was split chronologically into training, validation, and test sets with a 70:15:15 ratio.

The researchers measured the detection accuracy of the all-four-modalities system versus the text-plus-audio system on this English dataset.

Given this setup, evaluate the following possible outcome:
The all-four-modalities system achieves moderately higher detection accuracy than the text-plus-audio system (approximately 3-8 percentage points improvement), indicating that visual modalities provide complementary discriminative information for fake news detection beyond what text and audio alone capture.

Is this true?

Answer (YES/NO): YES